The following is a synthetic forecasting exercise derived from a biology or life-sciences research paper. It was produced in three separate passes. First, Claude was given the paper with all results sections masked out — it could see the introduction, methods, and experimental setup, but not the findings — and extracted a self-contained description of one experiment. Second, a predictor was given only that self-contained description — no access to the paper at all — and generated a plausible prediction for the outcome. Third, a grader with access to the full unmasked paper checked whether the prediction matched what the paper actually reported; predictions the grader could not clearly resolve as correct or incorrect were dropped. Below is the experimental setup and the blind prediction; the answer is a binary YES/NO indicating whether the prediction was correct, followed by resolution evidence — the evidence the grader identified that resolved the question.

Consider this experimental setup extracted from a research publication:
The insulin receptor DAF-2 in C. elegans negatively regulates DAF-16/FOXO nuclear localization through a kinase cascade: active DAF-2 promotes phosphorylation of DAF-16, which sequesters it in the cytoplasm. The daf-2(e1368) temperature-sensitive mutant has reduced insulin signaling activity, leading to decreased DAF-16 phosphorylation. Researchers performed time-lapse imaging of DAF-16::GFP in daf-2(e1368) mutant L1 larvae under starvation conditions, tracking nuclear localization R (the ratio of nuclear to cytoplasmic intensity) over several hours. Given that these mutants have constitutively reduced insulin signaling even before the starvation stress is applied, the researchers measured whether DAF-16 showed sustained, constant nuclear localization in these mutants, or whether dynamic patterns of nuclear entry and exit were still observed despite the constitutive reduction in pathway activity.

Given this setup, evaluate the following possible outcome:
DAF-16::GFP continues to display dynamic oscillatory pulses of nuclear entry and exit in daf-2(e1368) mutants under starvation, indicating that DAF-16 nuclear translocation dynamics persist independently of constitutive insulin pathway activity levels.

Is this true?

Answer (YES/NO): NO